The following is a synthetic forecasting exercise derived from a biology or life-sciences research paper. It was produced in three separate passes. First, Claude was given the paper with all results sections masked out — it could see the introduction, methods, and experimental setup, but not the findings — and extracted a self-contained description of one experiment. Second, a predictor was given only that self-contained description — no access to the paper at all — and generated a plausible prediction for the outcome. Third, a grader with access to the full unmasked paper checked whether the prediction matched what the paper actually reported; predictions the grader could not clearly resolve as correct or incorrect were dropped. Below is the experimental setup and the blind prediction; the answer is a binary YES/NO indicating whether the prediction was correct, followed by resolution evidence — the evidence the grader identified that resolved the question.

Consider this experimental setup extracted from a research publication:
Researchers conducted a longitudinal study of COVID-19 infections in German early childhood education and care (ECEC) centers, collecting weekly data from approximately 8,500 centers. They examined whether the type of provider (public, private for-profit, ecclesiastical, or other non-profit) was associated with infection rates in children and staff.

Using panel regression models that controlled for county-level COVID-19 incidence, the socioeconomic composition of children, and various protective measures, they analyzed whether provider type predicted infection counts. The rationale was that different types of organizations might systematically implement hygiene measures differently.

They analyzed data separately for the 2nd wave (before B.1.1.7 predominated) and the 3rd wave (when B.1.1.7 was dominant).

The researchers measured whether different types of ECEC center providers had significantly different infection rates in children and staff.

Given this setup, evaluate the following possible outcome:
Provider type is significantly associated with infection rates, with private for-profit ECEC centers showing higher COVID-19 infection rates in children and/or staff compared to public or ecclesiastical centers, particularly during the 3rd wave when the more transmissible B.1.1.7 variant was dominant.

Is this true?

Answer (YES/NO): NO